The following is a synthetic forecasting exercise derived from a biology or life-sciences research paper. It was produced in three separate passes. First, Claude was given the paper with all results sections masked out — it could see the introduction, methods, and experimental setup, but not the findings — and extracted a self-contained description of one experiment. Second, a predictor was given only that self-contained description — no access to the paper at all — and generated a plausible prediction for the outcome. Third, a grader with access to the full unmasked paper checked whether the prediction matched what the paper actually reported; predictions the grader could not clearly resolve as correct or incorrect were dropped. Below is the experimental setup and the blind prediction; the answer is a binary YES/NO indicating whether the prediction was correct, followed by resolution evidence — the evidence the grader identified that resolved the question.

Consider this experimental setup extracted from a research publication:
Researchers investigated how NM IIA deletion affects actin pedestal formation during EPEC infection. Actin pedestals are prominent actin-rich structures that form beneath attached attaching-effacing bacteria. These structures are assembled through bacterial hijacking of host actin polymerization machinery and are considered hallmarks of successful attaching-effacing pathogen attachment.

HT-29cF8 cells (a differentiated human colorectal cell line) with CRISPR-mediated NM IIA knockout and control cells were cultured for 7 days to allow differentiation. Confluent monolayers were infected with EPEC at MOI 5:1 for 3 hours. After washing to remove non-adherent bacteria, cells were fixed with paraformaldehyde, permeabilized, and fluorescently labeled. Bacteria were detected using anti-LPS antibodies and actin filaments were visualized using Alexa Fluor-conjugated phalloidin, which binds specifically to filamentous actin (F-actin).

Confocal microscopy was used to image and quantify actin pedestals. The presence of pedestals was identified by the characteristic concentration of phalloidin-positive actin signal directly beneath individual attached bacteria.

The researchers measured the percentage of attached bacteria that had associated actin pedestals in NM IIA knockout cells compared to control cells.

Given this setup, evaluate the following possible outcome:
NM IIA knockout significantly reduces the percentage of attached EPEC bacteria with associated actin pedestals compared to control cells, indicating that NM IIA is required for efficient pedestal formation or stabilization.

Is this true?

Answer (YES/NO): NO